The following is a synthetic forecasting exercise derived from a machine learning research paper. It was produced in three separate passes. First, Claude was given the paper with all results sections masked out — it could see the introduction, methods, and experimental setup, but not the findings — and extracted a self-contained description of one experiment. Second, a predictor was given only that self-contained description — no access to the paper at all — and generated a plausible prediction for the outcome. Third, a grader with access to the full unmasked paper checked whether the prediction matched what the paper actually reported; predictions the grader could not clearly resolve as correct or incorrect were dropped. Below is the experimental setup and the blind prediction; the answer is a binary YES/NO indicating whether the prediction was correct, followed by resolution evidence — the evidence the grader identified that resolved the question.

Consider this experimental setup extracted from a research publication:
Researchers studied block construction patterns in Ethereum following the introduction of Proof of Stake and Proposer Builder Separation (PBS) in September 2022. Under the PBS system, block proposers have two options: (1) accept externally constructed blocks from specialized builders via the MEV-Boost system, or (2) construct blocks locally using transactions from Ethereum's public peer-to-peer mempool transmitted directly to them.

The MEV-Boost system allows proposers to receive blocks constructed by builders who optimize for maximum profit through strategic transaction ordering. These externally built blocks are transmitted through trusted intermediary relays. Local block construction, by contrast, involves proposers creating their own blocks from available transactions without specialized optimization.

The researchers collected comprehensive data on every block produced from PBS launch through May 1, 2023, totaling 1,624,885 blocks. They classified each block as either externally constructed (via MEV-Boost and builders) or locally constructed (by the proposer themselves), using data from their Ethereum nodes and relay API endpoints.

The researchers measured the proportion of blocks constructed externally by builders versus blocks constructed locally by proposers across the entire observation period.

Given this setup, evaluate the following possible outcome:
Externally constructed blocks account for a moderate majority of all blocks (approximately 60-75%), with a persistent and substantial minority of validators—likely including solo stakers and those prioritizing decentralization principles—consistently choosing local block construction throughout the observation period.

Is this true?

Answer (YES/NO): NO